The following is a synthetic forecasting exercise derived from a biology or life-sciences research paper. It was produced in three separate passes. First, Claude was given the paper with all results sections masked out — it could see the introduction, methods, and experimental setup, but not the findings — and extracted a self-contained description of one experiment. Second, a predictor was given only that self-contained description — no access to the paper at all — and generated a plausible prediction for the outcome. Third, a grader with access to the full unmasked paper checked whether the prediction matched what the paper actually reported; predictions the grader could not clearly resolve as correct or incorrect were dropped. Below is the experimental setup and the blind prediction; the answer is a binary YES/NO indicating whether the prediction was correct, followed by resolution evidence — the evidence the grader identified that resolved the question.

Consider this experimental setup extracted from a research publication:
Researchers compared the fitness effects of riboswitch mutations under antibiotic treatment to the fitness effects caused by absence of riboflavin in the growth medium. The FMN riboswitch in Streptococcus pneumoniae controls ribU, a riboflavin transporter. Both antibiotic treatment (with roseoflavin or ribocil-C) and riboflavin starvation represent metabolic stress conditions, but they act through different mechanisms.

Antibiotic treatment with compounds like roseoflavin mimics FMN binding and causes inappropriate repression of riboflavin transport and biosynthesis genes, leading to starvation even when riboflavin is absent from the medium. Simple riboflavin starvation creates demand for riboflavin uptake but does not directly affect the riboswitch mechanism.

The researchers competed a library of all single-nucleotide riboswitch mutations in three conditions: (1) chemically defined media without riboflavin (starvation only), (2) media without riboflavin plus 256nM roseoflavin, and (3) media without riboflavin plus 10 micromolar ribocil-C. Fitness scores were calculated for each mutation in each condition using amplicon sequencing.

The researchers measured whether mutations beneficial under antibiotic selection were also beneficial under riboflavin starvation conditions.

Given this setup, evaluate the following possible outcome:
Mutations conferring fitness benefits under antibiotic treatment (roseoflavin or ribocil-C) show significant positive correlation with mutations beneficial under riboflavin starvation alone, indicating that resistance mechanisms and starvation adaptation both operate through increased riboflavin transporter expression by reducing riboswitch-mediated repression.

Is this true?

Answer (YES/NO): NO